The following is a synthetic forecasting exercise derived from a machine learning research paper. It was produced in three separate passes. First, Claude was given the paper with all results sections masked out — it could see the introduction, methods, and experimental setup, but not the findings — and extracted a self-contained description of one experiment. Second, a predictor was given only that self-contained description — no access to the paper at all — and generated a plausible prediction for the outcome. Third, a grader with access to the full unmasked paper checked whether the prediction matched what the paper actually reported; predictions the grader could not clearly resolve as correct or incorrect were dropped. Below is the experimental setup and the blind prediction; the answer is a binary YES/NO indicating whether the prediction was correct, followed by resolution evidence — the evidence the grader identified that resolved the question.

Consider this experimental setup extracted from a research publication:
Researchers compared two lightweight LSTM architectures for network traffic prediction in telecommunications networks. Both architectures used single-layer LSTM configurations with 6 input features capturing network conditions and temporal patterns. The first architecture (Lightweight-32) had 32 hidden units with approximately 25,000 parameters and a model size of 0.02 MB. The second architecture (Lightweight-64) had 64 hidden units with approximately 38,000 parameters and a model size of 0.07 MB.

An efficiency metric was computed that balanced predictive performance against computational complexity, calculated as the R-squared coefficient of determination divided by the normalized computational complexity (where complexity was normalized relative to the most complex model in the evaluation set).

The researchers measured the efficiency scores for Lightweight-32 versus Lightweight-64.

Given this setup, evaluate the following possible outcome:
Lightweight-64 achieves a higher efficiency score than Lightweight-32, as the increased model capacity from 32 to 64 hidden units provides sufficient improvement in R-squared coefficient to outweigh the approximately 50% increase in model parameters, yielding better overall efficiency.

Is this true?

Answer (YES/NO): NO